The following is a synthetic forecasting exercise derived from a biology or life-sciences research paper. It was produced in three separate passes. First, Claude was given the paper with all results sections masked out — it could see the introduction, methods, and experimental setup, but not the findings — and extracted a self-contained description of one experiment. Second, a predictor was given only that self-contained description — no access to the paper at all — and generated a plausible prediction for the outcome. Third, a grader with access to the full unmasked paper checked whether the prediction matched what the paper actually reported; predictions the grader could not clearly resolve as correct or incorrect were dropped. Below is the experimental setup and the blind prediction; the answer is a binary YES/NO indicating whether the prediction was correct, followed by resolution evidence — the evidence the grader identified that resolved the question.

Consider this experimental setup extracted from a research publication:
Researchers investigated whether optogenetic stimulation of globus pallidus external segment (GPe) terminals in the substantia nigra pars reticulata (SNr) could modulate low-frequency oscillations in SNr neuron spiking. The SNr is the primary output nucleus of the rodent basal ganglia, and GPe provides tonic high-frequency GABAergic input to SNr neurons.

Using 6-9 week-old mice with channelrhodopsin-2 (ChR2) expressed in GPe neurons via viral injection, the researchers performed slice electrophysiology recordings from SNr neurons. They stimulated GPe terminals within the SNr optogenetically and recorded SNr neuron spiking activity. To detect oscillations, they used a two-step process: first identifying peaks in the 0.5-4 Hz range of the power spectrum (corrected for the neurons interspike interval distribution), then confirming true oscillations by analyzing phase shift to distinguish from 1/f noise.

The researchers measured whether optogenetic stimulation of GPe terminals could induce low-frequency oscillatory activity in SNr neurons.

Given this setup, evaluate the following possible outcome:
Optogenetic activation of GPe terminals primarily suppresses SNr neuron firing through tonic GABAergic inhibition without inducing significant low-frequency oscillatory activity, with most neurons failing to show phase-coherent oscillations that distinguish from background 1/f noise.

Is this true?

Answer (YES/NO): NO